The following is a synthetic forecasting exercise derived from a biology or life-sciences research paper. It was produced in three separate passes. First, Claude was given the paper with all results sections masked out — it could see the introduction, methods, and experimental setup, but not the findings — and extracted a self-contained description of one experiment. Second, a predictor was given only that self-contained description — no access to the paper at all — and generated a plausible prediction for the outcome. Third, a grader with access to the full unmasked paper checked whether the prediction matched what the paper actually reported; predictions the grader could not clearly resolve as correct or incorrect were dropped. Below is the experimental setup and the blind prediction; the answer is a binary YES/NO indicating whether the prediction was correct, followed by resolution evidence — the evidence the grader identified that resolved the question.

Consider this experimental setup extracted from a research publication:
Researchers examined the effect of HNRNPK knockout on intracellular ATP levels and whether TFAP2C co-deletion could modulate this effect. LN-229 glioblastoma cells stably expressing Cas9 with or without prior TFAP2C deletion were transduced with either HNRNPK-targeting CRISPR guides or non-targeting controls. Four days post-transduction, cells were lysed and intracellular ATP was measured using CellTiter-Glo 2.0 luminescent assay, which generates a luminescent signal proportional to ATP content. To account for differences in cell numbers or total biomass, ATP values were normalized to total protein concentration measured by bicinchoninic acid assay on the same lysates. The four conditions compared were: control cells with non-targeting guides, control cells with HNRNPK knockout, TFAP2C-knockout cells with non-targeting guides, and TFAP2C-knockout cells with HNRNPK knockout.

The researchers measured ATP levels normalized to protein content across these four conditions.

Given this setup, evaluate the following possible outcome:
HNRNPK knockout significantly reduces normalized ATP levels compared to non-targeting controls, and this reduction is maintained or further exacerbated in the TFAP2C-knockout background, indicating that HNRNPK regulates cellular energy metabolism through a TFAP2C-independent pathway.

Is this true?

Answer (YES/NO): NO